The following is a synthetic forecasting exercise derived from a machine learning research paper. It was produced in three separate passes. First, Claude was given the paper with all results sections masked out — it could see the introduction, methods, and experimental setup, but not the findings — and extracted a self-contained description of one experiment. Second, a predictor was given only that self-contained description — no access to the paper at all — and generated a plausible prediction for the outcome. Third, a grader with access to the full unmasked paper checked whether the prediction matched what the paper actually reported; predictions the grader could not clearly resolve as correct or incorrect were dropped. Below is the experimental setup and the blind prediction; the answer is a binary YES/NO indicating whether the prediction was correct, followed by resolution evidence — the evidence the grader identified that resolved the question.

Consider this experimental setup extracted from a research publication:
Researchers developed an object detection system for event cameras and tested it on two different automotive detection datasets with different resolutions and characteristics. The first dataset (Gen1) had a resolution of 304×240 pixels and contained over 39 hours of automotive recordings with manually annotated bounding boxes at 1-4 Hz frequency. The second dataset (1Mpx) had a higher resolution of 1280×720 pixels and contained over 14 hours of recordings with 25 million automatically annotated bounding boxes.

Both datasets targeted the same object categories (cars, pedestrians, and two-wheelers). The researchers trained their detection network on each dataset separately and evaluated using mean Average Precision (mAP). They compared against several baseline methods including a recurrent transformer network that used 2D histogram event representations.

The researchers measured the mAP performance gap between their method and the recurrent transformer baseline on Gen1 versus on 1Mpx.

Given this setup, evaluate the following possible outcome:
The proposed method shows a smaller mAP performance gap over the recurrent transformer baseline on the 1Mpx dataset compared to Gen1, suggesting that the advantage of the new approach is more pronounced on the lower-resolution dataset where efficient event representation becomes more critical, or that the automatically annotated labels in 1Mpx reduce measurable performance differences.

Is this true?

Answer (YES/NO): NO